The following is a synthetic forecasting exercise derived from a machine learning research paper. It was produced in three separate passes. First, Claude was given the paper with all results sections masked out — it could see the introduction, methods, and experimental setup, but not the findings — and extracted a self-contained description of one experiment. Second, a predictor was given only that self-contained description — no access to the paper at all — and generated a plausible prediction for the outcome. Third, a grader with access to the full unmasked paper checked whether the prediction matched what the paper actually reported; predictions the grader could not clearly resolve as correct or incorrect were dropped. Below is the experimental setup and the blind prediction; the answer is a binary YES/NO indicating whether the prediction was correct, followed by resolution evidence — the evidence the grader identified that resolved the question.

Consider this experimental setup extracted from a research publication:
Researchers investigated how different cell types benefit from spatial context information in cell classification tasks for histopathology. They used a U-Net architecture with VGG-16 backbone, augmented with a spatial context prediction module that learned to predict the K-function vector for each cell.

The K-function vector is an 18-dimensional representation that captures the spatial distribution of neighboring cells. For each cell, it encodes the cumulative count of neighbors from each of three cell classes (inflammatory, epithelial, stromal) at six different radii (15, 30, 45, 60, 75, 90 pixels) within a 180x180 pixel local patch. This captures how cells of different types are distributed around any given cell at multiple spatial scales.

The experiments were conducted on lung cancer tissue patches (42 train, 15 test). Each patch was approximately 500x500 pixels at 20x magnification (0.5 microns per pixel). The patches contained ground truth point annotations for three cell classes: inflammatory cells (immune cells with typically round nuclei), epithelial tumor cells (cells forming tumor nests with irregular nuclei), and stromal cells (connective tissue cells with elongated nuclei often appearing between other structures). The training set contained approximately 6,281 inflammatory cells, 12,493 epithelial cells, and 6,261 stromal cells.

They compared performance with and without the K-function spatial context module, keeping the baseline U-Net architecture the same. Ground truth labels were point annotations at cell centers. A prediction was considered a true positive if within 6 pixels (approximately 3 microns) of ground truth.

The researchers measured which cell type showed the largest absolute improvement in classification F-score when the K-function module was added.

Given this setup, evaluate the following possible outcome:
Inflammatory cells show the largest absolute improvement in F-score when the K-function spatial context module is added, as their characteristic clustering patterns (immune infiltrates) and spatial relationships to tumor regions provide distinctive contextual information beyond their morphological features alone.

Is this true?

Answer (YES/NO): NO